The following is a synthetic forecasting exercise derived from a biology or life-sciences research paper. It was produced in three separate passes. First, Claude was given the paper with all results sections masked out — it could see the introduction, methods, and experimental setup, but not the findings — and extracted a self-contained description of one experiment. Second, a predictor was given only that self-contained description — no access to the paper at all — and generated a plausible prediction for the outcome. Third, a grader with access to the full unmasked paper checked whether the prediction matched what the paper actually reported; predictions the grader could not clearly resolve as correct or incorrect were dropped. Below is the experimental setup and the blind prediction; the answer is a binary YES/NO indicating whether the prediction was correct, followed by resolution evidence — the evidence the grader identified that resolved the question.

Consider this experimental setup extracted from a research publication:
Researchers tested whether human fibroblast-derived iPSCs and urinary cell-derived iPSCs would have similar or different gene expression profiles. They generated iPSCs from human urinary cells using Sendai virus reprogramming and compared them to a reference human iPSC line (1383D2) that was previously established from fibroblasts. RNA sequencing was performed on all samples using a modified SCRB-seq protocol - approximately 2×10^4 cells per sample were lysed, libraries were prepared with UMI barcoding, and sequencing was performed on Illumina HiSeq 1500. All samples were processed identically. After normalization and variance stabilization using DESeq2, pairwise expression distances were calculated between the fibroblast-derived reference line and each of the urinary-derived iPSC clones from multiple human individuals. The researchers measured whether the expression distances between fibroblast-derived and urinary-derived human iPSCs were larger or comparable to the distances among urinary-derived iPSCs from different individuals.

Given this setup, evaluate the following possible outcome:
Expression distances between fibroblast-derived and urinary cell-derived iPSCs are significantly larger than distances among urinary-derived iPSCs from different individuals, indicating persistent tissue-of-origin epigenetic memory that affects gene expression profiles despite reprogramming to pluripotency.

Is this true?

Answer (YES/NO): NO